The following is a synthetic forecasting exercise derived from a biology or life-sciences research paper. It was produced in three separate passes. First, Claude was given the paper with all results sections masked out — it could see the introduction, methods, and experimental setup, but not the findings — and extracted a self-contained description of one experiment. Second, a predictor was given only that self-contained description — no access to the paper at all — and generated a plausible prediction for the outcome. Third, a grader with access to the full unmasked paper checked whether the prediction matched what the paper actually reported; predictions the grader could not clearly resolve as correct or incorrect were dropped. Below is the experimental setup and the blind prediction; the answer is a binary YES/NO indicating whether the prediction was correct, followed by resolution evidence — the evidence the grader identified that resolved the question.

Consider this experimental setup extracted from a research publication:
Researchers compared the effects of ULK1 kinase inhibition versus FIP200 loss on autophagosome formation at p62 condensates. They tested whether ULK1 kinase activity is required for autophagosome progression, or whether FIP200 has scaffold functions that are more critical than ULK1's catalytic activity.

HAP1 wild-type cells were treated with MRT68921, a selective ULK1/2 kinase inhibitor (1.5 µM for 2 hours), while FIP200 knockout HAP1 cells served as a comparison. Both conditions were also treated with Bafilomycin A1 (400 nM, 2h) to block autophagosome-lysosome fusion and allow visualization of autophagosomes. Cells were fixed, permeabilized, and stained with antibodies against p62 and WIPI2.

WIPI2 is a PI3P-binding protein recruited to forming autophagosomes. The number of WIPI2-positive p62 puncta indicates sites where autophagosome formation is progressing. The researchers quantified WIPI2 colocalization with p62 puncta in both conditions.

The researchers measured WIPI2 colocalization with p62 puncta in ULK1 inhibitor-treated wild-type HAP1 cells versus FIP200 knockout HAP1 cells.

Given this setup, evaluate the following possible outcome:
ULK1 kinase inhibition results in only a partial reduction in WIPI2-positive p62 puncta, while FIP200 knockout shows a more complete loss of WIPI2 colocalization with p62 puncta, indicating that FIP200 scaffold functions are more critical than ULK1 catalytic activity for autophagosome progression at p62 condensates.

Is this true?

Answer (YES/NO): NO